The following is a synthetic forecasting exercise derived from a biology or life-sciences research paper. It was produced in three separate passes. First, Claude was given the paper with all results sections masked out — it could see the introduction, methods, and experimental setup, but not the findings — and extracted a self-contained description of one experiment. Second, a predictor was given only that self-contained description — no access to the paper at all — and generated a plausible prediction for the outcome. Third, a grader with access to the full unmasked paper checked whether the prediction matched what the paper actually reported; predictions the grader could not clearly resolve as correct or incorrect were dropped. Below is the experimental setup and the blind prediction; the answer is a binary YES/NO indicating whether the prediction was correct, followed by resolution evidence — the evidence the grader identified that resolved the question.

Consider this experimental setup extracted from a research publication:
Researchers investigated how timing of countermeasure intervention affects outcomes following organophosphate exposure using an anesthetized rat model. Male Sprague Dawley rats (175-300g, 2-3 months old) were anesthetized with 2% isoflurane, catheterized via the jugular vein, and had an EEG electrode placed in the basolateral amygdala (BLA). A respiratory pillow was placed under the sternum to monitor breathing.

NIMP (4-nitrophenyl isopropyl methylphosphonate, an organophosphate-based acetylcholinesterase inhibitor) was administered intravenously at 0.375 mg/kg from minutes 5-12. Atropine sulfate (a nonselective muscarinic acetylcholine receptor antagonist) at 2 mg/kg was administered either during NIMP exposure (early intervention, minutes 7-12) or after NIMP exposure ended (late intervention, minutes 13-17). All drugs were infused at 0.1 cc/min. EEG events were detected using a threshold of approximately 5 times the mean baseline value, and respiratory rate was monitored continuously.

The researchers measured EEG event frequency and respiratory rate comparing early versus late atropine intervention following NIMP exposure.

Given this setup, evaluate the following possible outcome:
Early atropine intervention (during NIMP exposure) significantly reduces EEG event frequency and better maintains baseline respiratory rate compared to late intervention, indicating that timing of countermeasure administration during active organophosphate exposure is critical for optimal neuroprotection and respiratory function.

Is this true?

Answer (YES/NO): NO